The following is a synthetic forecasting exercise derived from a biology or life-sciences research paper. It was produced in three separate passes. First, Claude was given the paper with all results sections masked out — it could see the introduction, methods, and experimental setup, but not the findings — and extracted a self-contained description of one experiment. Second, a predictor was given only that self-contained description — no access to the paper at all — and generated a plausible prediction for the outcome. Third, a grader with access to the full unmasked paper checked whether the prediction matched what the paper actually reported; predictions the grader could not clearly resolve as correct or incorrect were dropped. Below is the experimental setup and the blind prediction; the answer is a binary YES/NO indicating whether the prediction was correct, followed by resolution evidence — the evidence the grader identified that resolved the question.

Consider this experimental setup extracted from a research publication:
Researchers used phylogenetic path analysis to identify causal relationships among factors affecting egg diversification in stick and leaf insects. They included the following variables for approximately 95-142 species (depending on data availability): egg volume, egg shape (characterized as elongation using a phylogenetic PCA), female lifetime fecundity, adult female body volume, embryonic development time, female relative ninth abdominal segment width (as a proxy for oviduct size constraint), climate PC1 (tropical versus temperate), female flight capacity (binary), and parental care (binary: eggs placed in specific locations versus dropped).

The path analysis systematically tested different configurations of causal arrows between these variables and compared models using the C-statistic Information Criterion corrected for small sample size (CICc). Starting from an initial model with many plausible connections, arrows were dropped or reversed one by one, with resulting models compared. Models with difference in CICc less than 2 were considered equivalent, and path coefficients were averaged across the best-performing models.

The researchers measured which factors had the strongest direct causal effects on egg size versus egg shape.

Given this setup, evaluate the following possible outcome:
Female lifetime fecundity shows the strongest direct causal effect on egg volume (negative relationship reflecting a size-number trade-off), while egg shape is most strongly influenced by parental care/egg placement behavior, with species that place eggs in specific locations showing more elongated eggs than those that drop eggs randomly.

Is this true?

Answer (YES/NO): NO